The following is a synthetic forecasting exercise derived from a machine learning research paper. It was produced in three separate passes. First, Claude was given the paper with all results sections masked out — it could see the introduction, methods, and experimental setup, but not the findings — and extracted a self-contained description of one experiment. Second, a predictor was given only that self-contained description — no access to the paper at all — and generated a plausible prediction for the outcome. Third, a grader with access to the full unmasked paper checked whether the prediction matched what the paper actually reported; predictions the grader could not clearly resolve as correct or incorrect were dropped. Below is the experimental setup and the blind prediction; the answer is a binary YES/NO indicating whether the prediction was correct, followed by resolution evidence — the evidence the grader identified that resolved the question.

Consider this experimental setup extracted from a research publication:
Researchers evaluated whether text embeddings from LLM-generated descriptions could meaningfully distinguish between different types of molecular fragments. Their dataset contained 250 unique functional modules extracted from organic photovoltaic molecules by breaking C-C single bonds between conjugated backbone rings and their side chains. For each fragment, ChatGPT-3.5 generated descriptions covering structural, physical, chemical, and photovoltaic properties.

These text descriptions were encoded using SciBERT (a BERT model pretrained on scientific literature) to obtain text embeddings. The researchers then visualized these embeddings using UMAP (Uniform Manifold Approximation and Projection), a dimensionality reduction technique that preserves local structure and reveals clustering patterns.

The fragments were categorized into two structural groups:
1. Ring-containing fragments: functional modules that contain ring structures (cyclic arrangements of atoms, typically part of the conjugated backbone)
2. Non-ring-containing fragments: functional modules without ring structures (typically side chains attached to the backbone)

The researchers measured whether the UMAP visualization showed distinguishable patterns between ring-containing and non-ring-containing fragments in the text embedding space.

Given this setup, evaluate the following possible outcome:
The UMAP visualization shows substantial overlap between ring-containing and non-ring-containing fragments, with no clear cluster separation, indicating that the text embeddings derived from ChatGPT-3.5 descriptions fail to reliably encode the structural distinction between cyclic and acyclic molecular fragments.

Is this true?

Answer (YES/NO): NO